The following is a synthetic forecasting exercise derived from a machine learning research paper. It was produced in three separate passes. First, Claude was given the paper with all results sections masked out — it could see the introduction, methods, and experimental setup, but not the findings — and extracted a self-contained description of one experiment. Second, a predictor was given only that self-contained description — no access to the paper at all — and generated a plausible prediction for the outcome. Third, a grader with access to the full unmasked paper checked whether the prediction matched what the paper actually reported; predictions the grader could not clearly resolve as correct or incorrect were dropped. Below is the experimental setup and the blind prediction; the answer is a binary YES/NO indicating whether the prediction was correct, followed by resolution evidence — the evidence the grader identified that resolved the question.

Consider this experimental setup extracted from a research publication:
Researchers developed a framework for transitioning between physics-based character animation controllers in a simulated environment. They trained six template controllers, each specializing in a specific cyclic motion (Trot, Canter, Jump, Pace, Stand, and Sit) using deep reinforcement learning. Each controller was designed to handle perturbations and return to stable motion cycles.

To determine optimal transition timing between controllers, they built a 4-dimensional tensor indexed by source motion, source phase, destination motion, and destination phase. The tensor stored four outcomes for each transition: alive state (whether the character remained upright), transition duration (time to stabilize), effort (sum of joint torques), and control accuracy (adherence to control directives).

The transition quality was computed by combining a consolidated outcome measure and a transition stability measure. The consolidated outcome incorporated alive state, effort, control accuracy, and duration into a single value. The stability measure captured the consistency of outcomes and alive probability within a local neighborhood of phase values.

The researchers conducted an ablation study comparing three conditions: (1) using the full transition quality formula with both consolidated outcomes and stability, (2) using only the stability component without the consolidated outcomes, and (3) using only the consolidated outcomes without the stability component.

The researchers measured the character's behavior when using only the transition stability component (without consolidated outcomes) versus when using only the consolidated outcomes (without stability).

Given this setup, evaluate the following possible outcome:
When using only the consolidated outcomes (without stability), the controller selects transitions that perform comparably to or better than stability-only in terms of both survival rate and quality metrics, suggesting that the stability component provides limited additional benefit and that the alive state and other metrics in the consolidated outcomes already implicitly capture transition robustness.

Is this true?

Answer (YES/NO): NO